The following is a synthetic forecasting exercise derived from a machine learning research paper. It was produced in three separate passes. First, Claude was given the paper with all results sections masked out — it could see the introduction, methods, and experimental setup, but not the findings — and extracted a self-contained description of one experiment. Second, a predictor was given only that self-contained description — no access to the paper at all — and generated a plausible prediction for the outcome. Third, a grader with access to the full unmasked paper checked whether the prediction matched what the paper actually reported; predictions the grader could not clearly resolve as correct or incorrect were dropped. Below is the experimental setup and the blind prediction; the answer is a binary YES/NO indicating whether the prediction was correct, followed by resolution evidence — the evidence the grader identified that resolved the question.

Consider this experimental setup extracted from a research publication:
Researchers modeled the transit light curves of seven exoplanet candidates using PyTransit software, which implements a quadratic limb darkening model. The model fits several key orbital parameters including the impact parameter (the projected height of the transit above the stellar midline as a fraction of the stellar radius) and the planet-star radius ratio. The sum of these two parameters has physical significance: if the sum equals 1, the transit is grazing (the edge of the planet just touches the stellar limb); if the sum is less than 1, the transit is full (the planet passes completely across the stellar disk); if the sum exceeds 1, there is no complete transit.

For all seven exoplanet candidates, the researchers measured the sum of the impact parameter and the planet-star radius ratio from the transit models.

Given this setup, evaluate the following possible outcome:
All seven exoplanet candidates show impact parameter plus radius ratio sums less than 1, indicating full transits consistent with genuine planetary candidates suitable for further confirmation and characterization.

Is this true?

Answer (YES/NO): YES